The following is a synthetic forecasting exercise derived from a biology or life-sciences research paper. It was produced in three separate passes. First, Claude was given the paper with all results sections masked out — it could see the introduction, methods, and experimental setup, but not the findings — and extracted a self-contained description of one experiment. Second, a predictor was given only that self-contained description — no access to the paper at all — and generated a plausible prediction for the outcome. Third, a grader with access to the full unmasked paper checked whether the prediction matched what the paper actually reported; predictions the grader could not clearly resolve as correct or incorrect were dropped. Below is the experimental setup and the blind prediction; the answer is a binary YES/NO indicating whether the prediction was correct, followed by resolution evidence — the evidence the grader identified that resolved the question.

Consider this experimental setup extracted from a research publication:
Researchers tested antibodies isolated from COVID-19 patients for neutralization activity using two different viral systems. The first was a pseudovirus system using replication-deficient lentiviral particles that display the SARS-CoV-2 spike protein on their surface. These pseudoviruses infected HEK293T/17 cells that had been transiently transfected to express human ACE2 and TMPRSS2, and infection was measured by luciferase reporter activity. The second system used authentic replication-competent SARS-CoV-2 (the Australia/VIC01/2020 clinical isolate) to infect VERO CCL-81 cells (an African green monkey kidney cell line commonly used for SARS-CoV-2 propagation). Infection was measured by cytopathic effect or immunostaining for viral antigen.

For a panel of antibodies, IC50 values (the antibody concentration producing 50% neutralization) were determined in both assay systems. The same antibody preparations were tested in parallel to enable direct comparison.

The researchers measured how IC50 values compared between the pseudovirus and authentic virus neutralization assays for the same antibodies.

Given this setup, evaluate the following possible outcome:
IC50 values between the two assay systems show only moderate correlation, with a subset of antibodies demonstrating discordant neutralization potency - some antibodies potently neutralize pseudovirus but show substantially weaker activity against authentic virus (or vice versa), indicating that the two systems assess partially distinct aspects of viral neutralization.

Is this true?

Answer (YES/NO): NO